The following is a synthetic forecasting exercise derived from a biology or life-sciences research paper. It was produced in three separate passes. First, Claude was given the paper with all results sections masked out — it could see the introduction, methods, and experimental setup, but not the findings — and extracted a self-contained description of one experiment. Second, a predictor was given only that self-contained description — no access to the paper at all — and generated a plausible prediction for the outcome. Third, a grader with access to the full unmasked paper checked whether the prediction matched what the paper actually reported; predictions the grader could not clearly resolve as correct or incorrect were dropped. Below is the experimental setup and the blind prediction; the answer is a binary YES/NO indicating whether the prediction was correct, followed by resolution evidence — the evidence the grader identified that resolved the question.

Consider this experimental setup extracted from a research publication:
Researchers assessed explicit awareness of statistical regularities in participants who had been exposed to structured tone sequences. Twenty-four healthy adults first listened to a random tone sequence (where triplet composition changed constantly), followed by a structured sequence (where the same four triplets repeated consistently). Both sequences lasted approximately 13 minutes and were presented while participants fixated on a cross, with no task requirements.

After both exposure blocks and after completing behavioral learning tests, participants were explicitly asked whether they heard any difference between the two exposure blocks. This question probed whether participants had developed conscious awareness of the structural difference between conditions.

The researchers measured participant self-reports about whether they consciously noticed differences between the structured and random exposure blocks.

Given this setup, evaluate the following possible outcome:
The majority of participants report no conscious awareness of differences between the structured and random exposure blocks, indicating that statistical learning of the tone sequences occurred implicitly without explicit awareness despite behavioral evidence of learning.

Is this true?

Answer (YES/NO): NO